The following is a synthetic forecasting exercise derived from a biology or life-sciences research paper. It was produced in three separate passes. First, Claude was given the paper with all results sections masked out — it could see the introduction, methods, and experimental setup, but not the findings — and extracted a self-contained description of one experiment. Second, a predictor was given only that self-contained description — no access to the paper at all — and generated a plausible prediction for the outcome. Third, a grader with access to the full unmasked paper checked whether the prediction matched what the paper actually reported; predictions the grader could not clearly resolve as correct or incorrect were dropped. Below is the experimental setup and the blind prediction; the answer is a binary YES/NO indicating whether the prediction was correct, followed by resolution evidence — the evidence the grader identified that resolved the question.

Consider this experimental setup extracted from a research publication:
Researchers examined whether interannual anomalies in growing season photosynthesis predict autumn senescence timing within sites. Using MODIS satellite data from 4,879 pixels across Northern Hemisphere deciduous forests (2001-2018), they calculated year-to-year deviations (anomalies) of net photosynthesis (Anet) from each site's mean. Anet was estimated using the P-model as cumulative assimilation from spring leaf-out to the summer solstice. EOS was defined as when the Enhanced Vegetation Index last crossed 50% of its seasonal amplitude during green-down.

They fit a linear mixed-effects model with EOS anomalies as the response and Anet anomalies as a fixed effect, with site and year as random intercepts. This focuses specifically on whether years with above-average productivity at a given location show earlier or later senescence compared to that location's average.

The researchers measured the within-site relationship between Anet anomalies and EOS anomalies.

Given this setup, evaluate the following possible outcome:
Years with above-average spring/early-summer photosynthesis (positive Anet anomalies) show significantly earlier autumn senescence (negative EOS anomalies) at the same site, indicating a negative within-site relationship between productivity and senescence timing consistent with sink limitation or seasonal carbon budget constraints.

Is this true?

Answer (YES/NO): YES